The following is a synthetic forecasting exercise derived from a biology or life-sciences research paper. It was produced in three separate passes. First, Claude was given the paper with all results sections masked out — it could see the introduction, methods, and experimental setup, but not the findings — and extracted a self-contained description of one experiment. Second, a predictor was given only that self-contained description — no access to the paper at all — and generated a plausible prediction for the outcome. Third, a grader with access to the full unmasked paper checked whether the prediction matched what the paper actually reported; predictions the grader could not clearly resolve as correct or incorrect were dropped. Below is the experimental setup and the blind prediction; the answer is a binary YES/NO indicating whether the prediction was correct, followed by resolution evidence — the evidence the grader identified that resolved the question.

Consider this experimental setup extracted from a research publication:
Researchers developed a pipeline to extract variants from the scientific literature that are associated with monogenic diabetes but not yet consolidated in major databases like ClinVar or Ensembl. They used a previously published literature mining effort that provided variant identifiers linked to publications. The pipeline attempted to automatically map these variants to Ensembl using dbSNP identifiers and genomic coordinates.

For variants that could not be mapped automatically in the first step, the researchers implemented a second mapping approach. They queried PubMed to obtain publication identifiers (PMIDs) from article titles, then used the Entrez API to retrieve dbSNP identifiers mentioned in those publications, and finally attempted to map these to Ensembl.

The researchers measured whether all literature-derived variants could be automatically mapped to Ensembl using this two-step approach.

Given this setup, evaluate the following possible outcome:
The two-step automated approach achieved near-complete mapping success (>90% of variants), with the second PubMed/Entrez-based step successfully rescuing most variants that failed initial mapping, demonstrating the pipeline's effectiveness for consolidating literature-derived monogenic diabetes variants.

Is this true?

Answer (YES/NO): NO